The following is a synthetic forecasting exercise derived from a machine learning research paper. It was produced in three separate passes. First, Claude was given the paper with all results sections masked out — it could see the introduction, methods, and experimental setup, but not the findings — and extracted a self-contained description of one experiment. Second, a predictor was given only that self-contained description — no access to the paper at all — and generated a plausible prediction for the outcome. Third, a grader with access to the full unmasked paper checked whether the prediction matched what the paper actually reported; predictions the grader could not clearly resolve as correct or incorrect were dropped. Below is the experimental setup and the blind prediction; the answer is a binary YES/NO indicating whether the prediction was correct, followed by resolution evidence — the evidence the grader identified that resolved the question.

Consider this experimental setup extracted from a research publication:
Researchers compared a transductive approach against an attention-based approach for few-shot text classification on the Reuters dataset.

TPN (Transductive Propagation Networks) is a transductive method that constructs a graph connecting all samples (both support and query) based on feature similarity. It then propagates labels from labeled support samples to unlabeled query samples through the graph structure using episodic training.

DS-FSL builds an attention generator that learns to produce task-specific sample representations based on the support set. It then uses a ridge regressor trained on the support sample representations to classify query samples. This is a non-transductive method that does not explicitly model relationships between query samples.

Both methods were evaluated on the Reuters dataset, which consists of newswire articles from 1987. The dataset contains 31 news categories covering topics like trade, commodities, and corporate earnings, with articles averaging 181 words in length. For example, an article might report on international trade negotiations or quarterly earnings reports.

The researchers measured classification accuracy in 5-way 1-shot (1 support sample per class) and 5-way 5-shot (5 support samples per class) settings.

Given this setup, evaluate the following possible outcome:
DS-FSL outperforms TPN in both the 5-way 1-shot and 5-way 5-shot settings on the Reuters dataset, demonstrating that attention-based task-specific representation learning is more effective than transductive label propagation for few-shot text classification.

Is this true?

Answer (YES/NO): NO